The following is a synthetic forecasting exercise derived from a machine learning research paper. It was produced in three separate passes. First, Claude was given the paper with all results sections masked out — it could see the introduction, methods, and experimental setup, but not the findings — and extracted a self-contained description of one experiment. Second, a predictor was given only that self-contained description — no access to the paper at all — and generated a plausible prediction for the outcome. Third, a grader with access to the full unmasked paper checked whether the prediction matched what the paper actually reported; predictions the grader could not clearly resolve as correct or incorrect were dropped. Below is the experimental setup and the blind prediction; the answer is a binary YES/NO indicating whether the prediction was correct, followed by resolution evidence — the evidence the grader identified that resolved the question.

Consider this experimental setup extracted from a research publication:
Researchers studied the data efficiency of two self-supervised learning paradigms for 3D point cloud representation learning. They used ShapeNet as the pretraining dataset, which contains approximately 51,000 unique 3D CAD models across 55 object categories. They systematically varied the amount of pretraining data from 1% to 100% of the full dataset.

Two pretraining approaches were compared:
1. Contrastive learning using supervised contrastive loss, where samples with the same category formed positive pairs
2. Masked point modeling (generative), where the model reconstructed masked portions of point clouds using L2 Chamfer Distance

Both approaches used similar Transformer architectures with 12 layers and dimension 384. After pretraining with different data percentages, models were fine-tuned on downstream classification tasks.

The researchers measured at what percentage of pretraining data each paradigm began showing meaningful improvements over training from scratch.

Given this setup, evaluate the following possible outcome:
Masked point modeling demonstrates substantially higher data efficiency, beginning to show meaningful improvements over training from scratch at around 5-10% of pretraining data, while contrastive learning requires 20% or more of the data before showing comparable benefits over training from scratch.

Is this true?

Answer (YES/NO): NO